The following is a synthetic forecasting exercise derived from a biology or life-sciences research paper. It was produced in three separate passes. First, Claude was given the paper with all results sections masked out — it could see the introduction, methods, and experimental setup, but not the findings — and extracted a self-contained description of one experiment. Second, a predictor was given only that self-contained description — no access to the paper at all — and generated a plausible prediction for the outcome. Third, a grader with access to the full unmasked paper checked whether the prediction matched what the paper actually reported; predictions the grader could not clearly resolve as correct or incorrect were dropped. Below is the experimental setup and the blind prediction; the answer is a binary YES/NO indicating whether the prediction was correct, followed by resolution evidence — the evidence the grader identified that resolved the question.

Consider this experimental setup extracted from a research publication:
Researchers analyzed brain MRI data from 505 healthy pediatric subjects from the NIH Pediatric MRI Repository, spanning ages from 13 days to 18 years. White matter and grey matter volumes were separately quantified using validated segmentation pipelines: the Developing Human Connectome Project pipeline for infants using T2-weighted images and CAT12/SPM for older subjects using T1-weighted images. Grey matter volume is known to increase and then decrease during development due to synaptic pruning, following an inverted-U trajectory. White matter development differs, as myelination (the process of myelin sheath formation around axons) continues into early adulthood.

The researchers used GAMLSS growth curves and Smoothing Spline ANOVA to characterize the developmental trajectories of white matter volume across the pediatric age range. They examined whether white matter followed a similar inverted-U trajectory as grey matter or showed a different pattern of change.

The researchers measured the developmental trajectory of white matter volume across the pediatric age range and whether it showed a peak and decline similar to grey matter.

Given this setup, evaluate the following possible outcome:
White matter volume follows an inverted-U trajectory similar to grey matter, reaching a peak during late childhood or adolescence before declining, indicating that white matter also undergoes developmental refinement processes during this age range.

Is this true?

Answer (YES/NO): NO